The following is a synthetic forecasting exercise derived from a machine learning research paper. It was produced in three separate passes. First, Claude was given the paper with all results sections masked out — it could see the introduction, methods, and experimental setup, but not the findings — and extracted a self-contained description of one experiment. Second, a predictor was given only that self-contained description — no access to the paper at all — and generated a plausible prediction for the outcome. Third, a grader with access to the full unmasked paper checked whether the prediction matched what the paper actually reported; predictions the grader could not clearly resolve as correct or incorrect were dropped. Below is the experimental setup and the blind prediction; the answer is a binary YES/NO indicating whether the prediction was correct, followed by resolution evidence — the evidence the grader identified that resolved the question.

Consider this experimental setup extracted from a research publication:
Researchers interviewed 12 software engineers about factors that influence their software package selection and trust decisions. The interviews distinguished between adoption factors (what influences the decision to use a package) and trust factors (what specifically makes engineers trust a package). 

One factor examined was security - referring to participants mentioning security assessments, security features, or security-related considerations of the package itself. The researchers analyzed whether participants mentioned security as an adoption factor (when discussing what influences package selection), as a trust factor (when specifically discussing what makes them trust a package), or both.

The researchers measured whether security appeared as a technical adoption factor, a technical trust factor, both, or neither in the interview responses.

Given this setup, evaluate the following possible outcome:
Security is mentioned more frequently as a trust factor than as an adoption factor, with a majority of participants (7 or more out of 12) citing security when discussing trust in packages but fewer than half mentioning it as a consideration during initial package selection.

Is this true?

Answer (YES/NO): NO